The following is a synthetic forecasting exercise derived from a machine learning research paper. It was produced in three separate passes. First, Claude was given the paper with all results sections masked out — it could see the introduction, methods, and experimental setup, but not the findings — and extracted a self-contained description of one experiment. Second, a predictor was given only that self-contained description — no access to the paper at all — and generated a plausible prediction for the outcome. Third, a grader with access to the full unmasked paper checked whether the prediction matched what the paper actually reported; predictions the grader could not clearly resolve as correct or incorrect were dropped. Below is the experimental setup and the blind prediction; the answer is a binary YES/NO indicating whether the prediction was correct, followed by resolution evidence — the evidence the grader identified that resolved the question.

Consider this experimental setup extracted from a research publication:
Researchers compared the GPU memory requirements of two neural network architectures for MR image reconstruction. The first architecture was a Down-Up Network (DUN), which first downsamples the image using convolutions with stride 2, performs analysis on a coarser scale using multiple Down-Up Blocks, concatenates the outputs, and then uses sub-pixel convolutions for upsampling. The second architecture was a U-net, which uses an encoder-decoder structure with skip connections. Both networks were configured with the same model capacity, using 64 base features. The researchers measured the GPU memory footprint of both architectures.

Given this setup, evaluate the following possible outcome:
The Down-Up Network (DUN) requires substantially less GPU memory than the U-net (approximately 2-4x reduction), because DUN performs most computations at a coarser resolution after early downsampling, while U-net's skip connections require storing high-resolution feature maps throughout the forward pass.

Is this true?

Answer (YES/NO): NO